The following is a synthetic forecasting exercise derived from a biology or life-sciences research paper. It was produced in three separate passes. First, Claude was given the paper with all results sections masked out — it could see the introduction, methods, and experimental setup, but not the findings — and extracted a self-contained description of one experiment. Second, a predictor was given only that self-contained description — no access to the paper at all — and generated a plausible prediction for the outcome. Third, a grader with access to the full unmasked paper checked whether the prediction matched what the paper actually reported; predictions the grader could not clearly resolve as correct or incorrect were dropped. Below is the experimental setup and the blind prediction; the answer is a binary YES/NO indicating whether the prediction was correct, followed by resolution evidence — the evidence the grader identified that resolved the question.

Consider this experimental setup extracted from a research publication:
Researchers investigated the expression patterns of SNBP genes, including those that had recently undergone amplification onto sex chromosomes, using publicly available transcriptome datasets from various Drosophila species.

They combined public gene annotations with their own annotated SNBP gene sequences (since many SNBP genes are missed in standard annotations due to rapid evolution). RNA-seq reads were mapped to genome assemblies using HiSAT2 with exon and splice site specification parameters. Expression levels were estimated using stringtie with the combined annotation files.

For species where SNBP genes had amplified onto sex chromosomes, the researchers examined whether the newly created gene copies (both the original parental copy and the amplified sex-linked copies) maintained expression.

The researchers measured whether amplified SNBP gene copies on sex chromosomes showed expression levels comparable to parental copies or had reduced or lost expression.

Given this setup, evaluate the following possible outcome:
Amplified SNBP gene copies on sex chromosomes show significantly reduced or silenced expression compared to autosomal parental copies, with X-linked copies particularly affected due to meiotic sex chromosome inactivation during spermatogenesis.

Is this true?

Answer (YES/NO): NO